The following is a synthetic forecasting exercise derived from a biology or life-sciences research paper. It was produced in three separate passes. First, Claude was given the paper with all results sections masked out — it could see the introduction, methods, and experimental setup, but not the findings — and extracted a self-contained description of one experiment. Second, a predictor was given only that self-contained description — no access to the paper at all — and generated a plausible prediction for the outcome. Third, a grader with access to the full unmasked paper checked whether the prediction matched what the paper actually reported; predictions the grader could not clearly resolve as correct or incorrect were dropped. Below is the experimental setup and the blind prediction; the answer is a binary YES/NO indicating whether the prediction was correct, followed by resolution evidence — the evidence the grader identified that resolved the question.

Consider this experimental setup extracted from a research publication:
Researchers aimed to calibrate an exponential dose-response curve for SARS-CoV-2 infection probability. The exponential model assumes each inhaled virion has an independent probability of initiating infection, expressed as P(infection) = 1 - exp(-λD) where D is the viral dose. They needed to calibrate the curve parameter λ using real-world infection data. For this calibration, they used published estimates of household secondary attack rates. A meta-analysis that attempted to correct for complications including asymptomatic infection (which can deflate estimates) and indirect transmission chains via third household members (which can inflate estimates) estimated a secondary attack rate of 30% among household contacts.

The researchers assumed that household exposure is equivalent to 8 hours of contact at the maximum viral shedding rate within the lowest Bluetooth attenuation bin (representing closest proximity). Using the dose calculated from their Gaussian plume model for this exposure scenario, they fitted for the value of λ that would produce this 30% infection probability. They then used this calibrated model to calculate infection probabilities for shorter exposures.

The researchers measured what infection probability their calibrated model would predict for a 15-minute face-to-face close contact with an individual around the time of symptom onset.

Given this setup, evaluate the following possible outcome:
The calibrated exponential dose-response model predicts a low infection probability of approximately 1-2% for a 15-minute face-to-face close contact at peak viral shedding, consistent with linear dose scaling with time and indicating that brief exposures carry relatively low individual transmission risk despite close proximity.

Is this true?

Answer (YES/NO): YES